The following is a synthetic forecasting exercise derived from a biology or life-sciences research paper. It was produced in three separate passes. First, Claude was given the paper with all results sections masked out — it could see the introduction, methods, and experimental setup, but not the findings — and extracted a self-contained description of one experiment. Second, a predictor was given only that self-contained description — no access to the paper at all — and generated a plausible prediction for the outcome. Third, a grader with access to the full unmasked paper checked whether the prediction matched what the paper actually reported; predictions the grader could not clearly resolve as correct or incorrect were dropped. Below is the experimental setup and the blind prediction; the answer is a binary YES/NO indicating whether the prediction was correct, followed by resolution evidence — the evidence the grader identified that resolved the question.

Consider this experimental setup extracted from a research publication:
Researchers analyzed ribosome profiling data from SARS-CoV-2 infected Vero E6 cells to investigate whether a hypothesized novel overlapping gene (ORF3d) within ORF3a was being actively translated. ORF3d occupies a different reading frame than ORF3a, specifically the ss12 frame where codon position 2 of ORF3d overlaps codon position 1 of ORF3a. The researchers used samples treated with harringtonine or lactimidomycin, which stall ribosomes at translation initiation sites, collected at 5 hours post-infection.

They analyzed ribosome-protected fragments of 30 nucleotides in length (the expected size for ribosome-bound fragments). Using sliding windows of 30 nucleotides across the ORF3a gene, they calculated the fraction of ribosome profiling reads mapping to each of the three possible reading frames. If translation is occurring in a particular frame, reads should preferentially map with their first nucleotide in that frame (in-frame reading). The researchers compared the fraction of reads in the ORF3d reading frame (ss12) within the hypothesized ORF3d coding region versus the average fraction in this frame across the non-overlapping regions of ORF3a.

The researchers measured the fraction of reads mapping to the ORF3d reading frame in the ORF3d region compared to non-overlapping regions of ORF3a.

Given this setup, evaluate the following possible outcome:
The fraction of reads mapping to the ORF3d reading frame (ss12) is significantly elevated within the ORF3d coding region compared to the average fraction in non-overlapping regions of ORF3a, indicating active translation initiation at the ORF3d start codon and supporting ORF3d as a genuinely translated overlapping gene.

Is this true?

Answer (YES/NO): YES